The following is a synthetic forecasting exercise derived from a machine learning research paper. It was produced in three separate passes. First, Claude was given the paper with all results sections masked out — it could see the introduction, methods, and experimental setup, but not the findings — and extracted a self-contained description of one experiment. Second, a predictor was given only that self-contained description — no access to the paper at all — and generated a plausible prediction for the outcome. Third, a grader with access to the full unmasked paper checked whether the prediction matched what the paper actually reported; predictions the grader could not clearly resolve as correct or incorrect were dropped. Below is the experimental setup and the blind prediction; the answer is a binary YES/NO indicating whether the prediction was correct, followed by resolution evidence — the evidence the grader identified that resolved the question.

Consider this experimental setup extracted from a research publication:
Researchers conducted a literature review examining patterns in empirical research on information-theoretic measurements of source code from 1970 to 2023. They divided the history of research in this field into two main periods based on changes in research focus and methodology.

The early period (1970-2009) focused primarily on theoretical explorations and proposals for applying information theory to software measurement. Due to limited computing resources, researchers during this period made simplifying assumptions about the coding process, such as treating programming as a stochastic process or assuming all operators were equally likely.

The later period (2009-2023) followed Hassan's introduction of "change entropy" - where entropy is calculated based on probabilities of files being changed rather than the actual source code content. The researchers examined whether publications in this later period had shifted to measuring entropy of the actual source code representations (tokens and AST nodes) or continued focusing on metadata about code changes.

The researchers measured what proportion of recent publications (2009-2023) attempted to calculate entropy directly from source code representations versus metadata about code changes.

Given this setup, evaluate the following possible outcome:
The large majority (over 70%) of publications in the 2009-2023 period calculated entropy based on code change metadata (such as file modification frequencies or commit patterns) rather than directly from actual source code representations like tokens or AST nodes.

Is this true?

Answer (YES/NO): YES